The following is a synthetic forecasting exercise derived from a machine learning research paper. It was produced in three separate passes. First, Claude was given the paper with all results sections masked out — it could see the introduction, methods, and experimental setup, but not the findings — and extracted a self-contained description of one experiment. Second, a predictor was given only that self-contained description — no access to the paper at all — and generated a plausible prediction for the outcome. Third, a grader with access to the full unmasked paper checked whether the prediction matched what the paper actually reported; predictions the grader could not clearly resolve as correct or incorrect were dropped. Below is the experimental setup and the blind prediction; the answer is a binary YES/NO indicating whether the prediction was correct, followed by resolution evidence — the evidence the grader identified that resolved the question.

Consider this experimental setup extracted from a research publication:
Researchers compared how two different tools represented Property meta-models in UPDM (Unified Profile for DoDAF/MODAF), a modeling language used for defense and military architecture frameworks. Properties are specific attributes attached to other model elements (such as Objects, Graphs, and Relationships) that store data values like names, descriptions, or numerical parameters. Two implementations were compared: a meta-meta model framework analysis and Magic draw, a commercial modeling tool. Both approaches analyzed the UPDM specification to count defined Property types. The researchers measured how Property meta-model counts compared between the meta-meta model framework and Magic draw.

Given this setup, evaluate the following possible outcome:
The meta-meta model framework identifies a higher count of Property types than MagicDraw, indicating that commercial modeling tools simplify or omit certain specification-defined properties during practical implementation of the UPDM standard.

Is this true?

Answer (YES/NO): NO